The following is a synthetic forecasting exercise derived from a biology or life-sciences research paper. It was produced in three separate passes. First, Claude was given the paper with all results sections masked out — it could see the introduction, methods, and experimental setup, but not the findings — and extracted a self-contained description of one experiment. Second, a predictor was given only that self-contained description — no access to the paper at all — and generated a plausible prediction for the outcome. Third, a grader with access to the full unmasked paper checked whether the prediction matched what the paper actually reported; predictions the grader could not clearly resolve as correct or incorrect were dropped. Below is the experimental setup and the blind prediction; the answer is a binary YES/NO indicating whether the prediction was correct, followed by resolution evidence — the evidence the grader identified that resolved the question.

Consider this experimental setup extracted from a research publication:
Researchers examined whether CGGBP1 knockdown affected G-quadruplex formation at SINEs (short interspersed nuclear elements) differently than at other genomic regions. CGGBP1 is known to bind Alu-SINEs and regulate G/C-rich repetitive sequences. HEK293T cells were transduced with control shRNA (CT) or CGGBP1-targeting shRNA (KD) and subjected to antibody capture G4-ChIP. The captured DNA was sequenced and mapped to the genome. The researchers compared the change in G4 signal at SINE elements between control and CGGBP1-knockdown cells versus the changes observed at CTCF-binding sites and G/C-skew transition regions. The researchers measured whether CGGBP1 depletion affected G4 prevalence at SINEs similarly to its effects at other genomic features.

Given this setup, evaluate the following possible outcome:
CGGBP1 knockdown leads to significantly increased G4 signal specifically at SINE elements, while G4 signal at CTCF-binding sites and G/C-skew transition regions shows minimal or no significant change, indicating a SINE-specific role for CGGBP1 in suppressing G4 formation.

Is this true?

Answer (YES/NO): NO